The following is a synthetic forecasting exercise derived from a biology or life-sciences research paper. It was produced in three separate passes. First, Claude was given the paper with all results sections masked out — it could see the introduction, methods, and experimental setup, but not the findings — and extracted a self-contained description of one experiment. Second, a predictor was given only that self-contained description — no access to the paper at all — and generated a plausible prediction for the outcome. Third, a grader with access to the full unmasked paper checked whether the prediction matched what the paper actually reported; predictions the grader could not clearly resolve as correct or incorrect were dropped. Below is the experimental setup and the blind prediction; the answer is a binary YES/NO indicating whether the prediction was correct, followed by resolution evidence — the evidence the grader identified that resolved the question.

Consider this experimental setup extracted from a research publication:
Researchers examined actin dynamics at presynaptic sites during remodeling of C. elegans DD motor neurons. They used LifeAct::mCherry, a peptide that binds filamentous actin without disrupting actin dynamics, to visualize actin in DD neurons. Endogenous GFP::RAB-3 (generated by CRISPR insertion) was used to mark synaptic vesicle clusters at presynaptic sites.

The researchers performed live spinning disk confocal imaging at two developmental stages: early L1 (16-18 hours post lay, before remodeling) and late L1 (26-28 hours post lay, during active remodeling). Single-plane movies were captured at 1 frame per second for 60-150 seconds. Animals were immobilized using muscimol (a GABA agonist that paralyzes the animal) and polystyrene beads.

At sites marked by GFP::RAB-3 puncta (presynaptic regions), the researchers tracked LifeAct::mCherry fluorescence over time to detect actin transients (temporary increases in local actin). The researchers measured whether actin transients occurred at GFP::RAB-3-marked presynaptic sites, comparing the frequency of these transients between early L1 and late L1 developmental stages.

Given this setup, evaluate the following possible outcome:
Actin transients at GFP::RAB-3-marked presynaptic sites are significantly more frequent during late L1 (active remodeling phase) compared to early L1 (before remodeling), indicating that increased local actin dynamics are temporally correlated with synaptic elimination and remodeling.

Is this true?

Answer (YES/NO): YES